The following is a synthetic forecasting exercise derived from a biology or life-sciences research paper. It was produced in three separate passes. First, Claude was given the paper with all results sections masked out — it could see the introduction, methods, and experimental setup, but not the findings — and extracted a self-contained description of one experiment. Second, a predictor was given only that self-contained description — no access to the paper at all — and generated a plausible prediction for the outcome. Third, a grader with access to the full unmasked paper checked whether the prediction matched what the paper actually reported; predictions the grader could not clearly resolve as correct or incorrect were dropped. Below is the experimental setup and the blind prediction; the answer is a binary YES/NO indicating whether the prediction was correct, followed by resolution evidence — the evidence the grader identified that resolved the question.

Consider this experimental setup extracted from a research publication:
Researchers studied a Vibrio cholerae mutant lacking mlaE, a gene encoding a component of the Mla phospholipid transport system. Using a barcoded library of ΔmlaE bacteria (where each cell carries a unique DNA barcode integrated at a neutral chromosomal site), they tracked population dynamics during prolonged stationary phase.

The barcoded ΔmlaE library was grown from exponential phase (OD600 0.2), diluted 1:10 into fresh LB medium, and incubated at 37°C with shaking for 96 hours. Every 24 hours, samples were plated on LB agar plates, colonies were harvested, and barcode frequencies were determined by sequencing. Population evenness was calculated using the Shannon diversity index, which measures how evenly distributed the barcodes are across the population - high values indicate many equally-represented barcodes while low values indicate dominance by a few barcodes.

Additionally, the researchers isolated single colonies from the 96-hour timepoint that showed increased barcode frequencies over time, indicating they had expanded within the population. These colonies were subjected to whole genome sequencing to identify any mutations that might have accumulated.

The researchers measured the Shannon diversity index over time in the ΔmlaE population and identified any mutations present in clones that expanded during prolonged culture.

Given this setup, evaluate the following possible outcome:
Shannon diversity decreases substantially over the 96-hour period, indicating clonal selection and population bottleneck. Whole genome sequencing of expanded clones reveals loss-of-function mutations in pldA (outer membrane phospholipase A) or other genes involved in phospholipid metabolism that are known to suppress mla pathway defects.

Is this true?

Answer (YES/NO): NO